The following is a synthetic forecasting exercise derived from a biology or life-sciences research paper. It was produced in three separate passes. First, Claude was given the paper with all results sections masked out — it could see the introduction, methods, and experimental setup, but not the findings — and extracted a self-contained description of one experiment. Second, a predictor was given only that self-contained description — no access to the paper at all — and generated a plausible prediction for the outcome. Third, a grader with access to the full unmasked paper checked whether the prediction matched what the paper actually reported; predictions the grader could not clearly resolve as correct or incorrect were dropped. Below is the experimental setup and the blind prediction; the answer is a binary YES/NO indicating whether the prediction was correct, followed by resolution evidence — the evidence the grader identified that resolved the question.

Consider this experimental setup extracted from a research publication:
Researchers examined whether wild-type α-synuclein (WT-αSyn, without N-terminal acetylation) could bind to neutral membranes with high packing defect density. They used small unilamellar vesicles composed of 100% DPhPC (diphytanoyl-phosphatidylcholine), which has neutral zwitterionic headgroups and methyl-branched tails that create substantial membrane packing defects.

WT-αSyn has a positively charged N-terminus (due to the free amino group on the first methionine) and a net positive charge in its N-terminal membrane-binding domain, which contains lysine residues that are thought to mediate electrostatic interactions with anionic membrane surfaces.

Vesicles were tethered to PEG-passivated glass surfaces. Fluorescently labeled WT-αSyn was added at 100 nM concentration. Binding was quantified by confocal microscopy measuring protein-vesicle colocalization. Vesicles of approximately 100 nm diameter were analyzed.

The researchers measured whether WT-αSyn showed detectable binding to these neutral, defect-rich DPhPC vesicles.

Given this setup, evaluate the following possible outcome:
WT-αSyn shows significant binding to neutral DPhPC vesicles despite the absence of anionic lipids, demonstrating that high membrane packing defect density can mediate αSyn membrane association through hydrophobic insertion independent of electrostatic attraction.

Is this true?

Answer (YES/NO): NO